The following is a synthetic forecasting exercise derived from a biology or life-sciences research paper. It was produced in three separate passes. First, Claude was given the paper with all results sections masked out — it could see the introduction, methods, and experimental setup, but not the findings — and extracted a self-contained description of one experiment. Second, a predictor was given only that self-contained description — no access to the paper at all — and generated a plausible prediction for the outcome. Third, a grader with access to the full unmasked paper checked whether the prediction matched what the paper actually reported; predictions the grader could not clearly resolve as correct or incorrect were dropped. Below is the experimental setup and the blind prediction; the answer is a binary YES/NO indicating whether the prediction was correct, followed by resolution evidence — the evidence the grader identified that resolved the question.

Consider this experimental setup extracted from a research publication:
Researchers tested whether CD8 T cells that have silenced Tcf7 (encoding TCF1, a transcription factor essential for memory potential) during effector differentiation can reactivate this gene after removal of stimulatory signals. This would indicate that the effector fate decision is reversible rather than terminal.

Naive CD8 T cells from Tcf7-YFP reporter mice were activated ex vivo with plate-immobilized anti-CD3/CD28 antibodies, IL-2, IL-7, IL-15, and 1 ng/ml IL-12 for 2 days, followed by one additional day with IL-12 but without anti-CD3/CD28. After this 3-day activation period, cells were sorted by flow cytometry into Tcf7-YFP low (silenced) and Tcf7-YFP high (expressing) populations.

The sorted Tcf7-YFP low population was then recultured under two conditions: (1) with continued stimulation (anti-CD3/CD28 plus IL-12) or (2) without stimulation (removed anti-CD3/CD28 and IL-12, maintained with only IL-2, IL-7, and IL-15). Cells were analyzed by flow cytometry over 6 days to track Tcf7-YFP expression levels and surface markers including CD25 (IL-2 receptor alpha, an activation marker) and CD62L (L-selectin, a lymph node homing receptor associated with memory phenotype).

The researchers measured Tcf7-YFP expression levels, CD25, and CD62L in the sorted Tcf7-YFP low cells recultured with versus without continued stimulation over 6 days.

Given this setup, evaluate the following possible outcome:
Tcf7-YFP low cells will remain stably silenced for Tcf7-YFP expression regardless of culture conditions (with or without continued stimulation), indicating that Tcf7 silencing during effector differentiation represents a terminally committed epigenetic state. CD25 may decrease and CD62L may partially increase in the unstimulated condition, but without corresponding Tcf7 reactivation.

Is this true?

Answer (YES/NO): NO